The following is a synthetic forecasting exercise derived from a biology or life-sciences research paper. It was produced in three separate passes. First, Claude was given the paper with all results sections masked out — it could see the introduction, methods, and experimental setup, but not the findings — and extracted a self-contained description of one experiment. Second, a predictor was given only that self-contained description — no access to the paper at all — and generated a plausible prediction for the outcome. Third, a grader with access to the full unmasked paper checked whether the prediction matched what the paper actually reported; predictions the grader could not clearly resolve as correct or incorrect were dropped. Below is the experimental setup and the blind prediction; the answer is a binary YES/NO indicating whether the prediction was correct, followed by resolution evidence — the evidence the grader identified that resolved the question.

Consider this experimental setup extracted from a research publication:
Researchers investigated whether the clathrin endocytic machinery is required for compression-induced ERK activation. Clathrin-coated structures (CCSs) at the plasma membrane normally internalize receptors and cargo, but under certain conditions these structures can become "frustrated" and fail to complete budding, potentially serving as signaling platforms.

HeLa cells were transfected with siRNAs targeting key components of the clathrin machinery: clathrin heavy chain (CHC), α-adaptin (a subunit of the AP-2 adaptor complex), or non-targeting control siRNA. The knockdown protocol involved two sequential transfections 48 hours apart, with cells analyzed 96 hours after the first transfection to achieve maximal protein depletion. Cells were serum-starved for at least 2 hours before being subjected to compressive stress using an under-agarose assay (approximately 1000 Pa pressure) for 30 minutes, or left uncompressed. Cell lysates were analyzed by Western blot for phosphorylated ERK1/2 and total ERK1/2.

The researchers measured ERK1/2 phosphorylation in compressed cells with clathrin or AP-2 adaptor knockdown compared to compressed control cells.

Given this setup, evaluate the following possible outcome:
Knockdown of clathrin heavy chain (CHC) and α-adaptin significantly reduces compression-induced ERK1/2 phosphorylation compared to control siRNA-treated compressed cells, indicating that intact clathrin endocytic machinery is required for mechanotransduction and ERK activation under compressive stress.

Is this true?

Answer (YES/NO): YES